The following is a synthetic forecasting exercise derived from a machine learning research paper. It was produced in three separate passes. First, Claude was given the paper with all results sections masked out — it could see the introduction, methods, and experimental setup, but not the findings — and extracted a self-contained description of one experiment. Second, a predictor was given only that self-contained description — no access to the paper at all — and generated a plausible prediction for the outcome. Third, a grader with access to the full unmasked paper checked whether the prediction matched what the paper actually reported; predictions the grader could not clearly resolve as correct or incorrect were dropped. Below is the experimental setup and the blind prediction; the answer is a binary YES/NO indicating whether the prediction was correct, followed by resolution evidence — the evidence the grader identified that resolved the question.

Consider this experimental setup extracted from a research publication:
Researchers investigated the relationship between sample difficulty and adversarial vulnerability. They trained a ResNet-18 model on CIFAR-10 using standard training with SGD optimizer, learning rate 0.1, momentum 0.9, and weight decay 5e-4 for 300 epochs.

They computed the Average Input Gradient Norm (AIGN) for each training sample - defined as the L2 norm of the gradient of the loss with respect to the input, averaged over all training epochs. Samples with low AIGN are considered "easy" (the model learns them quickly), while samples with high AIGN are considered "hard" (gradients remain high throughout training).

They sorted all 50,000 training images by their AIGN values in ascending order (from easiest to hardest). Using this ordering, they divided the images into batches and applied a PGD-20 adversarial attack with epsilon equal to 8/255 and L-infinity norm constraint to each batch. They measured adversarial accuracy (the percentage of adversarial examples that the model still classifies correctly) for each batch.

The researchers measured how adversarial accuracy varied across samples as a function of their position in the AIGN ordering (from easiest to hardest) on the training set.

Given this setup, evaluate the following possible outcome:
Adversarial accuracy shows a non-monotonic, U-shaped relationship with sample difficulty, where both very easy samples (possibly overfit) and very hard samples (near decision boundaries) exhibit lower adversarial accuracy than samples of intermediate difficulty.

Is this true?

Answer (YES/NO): NO